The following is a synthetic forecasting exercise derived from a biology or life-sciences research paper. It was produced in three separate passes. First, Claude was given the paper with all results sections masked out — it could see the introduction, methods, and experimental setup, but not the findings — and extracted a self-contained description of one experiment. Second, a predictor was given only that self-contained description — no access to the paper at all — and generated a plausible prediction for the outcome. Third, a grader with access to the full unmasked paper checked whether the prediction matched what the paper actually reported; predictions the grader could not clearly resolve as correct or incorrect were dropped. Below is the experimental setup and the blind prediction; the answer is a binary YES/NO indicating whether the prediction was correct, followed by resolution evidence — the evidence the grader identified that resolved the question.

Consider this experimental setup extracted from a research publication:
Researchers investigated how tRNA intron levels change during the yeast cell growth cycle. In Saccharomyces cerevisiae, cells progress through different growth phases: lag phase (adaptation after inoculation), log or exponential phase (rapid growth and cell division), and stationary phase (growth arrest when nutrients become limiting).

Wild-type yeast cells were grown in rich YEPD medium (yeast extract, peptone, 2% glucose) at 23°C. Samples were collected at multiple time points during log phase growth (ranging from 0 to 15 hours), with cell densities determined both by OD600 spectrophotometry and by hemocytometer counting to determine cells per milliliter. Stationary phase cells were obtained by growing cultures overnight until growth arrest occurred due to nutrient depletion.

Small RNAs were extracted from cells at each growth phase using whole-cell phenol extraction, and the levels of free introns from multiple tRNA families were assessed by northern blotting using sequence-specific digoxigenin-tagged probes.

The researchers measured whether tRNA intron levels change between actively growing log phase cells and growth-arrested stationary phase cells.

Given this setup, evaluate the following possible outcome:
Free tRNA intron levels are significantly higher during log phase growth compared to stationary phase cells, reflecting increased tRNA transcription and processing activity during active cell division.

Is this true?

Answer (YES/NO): NO